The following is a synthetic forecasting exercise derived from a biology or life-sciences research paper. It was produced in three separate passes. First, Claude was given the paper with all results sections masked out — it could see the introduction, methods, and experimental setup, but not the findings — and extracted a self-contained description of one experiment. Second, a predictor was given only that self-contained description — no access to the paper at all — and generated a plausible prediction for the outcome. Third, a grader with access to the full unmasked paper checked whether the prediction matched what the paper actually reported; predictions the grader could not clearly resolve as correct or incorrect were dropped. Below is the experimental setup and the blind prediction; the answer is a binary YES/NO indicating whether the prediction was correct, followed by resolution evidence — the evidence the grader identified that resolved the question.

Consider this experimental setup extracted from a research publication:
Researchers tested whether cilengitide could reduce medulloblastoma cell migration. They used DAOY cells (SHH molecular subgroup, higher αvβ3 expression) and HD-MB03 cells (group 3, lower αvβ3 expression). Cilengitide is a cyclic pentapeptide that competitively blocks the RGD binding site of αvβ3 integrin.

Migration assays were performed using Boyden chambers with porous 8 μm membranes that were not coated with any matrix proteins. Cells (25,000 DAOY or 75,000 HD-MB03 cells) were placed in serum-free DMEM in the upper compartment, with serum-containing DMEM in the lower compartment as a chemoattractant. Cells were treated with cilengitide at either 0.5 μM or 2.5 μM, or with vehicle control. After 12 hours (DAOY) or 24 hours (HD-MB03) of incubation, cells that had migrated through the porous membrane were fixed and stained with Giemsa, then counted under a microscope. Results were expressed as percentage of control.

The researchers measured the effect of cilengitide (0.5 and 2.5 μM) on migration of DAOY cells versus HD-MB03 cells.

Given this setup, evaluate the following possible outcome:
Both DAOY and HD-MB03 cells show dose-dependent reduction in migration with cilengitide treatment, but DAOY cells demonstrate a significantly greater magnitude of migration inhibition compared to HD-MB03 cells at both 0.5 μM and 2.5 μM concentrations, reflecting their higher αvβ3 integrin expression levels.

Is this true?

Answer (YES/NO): NO